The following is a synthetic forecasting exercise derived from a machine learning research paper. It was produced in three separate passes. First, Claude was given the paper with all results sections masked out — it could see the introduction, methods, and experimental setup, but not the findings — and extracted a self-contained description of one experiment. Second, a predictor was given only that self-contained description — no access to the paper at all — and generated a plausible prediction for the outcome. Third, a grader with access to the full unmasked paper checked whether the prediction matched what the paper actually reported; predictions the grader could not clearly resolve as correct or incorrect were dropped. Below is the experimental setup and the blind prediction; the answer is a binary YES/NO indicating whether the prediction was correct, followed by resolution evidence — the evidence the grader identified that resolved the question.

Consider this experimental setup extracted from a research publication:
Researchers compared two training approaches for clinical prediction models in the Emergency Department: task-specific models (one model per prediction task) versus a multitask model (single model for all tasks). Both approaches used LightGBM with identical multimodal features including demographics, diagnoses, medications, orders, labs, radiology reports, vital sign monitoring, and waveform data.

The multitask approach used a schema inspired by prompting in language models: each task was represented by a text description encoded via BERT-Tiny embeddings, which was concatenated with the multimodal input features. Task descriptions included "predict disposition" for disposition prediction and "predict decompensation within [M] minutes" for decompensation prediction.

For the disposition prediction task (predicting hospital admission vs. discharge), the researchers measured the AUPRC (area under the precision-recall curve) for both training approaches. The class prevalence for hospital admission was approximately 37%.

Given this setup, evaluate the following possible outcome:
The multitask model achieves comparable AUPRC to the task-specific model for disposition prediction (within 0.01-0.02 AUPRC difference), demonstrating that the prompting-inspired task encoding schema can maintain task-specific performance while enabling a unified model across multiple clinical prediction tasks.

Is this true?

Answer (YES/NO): NO